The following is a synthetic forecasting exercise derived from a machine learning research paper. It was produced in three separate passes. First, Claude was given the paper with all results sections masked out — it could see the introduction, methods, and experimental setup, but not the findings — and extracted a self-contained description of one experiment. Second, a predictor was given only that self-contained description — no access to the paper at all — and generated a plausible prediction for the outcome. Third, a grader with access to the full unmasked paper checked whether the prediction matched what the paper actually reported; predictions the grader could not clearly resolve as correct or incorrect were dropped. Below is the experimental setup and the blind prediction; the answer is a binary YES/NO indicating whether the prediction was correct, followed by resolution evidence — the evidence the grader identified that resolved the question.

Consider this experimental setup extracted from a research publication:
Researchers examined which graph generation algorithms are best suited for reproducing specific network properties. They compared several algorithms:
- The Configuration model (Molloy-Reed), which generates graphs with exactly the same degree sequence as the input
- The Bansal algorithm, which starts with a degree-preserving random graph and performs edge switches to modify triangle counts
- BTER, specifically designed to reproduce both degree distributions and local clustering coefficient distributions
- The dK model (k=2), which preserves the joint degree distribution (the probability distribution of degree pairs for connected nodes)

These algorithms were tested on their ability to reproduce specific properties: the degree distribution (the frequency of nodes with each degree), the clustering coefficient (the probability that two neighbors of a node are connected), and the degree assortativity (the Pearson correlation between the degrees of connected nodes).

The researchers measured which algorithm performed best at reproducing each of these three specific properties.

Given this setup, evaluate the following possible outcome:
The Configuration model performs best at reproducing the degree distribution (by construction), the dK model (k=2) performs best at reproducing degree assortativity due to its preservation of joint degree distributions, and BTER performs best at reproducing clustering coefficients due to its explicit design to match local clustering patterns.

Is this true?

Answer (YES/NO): YES